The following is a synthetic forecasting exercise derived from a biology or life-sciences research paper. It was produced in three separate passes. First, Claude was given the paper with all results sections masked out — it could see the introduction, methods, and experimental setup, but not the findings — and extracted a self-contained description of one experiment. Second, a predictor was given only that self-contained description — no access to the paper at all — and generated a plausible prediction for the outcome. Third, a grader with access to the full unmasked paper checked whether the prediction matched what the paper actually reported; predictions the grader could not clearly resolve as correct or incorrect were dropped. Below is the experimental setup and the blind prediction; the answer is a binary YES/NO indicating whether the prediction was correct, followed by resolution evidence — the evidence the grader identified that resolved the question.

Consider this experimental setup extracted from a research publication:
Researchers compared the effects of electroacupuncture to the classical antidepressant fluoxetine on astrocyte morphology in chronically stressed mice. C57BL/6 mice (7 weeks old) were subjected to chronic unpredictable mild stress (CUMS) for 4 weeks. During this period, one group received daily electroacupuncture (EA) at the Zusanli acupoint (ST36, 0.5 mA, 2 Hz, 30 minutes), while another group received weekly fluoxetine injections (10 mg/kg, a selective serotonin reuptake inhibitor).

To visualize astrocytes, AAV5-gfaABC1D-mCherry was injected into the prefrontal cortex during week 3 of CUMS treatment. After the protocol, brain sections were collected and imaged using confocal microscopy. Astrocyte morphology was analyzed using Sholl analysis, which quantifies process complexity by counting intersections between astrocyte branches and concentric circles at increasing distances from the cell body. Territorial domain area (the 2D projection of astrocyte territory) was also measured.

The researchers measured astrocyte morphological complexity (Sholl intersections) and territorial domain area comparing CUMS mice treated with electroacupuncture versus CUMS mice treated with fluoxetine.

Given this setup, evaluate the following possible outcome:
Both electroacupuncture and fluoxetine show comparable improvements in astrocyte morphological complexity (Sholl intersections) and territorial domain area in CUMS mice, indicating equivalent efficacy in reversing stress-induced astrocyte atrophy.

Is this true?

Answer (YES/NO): NO